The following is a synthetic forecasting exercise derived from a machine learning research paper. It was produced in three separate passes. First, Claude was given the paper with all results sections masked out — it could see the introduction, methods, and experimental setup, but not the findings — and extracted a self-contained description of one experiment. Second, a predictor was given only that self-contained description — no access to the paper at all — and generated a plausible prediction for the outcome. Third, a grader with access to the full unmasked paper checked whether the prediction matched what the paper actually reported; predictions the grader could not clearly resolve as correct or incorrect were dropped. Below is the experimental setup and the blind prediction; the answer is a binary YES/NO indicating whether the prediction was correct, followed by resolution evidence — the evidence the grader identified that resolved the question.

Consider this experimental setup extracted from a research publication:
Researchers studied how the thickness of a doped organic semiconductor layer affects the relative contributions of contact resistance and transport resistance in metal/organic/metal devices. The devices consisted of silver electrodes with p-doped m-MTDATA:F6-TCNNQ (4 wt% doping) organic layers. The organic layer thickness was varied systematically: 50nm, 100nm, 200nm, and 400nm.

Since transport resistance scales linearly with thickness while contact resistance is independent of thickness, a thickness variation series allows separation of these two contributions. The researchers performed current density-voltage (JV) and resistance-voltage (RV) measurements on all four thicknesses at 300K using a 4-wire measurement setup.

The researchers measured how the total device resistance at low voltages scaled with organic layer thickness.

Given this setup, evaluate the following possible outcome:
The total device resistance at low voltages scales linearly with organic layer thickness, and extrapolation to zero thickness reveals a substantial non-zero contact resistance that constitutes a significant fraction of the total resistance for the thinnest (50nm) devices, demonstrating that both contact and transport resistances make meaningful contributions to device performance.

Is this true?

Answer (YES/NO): NO